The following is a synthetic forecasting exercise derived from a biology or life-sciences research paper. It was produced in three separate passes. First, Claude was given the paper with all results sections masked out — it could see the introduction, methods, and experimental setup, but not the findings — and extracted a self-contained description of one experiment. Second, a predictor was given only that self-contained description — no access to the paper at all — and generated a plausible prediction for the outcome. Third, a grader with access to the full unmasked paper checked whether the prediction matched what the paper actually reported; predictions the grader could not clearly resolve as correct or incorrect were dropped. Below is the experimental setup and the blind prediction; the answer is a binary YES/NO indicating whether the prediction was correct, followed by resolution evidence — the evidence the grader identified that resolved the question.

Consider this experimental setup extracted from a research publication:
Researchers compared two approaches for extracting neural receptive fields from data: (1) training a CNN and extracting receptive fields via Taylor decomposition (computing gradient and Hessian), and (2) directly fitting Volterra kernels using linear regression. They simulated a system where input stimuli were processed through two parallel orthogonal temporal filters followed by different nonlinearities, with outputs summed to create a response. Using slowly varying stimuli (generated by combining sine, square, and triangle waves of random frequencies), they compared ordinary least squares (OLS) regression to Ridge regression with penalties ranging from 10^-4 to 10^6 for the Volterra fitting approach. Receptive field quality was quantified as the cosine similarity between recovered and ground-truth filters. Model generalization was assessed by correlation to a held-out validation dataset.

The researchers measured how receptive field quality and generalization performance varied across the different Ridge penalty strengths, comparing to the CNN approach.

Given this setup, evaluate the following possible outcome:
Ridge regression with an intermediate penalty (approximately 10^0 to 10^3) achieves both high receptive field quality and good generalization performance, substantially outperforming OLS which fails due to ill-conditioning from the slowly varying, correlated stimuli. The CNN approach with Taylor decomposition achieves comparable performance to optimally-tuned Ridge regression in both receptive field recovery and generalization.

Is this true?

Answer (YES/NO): NO